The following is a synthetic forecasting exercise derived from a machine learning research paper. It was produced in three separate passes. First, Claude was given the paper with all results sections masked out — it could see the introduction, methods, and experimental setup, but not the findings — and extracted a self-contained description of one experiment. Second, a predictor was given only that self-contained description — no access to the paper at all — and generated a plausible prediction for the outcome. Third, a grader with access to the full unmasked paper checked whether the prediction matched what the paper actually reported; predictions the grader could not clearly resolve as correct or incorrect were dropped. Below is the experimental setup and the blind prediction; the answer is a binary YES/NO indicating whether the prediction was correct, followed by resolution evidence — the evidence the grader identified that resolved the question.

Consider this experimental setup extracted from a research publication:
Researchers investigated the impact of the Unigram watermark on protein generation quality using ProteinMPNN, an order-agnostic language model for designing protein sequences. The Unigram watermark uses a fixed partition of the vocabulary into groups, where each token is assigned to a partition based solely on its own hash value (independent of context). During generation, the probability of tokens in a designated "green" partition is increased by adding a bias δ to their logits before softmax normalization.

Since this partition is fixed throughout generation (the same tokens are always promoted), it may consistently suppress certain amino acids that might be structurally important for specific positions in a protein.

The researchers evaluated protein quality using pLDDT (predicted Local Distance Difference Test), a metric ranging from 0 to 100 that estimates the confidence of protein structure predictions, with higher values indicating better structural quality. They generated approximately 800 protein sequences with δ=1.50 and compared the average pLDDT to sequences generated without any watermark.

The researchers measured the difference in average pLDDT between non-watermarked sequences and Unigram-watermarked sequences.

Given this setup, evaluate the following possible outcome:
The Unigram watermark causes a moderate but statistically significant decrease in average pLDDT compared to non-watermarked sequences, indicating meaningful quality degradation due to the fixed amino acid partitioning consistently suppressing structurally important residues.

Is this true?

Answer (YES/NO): NO